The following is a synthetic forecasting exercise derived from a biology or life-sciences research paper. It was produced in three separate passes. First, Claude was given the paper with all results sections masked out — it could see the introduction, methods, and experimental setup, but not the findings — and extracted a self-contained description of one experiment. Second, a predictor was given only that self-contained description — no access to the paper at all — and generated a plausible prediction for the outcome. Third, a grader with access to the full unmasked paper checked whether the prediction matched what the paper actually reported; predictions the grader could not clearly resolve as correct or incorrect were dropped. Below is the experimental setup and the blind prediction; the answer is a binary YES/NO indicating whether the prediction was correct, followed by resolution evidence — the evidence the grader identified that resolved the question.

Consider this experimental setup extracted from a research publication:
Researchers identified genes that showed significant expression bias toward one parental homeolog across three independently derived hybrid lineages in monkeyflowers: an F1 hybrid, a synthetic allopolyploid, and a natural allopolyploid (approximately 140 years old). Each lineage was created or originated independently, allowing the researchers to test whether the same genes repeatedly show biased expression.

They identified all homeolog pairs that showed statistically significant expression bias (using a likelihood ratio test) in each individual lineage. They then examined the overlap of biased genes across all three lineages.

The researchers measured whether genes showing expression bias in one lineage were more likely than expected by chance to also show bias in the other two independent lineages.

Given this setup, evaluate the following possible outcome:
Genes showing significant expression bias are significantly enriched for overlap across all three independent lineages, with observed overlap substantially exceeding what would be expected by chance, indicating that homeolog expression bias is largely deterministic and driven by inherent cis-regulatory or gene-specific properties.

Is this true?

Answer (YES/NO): YES